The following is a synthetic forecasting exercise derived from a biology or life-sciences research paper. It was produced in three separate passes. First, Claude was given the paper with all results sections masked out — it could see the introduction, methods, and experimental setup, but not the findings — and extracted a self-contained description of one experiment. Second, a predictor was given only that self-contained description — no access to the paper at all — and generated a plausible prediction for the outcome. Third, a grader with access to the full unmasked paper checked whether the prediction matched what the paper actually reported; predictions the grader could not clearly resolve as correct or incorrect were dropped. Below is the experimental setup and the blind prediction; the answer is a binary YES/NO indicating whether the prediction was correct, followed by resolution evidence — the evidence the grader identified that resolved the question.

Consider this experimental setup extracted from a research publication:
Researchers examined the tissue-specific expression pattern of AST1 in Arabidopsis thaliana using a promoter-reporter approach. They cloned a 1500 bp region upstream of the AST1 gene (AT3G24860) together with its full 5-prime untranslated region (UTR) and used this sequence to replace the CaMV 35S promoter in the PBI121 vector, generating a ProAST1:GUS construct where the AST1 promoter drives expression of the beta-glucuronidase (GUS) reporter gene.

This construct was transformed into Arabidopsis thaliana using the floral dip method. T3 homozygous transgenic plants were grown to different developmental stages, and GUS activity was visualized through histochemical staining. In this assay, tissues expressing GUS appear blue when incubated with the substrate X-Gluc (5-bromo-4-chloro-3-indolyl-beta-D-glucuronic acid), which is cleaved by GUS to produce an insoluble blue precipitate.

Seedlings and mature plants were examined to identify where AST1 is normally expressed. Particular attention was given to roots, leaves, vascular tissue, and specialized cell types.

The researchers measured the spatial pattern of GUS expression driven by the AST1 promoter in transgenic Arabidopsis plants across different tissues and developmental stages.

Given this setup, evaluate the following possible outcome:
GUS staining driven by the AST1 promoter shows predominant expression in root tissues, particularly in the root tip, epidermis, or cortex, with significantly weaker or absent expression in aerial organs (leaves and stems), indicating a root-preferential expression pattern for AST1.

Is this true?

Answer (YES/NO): NO